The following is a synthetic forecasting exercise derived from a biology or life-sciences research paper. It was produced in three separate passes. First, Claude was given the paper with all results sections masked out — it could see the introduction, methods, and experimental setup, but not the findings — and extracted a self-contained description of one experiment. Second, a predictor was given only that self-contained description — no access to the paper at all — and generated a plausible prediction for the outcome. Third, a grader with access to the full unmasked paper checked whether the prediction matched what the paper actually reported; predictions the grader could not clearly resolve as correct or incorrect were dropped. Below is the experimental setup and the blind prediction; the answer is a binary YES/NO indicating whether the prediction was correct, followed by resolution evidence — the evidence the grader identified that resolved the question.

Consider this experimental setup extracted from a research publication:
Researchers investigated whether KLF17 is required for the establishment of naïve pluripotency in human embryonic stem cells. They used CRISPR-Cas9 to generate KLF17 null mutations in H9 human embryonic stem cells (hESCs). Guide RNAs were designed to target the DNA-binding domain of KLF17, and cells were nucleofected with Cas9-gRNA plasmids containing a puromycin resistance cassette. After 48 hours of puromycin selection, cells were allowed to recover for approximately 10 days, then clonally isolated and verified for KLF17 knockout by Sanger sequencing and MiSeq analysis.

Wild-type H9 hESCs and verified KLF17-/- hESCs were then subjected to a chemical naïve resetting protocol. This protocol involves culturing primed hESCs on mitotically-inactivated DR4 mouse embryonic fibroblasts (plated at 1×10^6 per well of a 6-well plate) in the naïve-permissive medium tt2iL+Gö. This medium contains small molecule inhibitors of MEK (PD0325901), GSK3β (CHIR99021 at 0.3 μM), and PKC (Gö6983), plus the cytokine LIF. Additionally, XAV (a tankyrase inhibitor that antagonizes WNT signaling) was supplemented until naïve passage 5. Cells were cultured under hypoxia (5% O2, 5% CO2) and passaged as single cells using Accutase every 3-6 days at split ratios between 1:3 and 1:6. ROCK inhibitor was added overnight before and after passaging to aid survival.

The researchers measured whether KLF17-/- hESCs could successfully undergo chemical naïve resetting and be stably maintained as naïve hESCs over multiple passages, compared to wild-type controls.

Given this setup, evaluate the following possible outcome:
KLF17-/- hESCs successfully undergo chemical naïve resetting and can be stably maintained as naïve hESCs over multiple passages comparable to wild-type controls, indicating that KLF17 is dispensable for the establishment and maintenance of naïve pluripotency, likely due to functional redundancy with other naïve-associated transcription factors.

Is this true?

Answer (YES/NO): YES